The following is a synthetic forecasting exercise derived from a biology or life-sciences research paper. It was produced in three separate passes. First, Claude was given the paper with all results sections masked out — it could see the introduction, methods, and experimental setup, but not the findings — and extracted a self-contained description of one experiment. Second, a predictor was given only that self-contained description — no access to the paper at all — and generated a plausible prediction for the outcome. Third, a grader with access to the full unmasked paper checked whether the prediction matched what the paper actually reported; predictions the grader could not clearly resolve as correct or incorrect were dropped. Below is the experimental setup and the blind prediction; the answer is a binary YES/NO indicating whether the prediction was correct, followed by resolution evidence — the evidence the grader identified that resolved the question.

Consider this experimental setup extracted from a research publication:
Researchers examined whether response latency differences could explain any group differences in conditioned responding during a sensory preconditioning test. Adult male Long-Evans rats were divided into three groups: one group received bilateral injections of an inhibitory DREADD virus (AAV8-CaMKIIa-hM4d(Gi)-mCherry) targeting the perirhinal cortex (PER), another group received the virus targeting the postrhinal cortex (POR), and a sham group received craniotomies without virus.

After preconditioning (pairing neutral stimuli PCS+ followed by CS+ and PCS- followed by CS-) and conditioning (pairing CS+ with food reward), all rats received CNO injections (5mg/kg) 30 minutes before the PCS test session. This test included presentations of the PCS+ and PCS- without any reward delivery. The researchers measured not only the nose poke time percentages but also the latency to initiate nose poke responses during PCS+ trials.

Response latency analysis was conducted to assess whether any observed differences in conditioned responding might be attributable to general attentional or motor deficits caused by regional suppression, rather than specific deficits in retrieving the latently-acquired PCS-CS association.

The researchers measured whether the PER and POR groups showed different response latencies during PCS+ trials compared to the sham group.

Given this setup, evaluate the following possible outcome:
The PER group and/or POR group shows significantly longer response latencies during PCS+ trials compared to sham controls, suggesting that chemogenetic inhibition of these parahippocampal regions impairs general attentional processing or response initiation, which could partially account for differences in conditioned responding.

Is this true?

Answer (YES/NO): NO